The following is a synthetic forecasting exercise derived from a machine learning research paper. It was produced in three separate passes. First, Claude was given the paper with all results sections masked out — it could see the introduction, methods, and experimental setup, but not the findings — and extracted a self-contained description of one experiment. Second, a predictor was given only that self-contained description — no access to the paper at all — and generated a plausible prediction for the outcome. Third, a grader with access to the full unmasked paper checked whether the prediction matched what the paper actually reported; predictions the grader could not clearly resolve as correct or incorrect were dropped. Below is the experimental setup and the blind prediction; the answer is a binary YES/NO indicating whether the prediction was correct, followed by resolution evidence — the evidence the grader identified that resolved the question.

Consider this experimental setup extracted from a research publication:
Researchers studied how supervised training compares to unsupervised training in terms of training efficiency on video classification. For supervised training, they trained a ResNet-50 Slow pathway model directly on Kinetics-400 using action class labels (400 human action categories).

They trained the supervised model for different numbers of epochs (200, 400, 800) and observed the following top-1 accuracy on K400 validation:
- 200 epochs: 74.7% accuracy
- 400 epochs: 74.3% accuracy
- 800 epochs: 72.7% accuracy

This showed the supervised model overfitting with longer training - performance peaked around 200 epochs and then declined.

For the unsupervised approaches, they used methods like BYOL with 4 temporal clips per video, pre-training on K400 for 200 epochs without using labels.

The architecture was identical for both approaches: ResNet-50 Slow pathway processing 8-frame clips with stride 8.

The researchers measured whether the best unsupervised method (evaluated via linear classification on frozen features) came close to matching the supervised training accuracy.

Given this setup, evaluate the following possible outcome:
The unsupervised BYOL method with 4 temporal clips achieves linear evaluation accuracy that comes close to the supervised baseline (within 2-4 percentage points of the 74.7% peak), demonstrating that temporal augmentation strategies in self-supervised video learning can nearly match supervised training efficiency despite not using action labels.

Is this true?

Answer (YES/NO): NO